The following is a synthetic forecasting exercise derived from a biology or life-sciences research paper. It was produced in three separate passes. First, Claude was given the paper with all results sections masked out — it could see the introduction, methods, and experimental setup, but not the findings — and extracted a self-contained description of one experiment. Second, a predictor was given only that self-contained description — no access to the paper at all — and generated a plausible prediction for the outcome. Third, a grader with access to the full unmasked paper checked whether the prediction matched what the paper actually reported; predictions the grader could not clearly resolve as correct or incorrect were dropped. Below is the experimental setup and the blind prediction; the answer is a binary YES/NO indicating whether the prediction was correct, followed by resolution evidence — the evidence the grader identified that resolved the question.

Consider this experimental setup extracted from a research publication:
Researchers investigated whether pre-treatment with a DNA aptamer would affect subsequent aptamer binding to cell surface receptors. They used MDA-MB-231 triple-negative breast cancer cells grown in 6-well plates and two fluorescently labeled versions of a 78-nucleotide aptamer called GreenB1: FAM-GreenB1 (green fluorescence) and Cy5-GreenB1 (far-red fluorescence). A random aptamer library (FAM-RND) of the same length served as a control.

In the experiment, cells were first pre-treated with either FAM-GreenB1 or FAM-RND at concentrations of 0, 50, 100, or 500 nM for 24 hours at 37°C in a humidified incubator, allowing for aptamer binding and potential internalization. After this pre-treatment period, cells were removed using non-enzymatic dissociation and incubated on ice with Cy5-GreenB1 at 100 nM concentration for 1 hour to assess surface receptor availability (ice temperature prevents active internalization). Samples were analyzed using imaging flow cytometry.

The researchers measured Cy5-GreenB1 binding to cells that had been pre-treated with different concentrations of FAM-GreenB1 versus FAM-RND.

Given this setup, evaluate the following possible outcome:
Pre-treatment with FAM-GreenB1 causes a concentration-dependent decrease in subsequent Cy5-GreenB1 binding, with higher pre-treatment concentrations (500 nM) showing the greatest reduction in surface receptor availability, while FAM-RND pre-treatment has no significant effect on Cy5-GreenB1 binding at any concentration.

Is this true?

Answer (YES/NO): NO